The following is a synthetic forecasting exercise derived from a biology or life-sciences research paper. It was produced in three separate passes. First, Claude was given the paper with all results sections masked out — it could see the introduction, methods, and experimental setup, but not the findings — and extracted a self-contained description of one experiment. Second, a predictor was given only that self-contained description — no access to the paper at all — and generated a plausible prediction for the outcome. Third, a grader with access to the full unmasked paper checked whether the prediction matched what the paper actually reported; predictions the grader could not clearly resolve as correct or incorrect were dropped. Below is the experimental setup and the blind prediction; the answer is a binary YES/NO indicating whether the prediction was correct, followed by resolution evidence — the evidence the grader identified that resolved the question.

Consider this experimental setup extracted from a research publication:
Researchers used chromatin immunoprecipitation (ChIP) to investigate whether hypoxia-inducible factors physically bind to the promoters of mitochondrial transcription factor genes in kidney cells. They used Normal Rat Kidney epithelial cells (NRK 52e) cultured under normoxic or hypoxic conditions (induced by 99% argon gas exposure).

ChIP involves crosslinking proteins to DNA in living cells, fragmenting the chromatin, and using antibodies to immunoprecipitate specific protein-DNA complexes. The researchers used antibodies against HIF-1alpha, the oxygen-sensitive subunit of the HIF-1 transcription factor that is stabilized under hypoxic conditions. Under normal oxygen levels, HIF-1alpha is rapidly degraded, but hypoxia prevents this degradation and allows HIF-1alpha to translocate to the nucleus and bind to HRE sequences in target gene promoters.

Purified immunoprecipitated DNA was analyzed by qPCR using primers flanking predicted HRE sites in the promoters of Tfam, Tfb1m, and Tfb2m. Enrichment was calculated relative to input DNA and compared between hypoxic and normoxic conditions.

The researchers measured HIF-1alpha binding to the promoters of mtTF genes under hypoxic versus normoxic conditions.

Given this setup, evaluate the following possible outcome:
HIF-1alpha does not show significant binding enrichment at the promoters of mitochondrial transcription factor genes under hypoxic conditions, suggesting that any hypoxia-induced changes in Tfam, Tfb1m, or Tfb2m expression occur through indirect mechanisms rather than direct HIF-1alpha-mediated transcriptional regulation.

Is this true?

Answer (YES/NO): NO